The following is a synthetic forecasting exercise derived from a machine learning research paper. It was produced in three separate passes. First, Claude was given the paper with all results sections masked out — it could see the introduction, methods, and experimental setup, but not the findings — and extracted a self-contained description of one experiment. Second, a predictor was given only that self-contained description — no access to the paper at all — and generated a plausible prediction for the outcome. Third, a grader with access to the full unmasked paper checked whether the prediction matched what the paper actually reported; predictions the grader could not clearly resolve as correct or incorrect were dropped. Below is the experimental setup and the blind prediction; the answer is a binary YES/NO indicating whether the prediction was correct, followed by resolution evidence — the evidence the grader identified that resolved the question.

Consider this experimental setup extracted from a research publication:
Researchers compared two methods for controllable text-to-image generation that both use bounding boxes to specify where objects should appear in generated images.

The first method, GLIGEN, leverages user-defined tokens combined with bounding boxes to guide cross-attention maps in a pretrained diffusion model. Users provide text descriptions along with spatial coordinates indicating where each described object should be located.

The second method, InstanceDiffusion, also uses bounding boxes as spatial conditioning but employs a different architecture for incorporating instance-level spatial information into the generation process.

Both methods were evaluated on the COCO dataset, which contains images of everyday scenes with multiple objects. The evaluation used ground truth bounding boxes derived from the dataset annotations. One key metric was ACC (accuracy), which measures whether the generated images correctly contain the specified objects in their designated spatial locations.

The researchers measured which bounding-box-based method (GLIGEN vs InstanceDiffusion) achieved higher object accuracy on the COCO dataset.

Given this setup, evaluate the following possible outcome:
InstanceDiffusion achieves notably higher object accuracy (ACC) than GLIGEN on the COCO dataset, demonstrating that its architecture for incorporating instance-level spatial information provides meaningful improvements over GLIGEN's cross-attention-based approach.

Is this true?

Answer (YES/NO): YES